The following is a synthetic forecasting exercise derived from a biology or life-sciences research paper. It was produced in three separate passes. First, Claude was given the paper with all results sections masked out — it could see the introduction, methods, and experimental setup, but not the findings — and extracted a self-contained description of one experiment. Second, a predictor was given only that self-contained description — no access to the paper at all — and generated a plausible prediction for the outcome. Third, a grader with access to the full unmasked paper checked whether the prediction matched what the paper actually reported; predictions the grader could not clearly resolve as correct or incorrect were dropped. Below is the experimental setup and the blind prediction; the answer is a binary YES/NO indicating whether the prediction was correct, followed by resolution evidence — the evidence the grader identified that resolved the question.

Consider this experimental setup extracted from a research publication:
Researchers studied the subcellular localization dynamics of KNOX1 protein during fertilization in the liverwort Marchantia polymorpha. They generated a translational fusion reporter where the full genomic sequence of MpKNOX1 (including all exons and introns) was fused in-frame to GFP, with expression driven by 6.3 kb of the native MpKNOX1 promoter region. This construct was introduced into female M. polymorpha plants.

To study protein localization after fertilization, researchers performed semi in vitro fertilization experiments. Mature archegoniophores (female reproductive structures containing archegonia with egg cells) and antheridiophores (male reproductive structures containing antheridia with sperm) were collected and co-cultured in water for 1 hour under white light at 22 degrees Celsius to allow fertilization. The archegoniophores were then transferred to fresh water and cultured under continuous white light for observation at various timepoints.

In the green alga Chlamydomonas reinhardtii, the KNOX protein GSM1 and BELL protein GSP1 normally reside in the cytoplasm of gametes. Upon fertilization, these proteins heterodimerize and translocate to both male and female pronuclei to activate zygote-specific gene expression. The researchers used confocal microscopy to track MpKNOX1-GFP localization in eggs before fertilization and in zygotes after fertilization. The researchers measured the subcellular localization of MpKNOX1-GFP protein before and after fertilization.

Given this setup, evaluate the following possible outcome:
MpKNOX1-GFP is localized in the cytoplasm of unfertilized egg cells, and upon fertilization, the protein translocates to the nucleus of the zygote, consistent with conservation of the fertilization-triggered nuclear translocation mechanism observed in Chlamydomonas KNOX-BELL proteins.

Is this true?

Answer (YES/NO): YES